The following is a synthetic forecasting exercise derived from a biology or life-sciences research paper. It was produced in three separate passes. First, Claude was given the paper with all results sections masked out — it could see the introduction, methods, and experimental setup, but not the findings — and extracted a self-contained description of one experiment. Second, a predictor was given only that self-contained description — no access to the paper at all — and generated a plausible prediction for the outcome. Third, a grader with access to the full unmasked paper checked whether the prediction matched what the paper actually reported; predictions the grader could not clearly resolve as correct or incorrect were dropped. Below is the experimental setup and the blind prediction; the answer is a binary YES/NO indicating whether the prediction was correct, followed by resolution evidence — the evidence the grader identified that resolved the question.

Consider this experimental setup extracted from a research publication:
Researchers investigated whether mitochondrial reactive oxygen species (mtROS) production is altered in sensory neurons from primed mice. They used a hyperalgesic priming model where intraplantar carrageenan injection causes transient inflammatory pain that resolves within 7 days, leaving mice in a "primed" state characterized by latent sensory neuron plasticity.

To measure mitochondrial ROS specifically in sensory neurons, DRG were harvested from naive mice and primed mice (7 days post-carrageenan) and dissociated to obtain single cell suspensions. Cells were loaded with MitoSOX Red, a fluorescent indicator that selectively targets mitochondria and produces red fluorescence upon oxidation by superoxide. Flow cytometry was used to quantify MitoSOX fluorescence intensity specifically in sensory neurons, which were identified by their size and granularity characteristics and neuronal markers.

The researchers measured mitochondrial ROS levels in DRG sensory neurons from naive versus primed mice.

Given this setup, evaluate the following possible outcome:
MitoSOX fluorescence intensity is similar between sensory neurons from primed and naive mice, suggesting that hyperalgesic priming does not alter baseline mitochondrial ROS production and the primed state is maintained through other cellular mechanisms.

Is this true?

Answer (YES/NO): NO